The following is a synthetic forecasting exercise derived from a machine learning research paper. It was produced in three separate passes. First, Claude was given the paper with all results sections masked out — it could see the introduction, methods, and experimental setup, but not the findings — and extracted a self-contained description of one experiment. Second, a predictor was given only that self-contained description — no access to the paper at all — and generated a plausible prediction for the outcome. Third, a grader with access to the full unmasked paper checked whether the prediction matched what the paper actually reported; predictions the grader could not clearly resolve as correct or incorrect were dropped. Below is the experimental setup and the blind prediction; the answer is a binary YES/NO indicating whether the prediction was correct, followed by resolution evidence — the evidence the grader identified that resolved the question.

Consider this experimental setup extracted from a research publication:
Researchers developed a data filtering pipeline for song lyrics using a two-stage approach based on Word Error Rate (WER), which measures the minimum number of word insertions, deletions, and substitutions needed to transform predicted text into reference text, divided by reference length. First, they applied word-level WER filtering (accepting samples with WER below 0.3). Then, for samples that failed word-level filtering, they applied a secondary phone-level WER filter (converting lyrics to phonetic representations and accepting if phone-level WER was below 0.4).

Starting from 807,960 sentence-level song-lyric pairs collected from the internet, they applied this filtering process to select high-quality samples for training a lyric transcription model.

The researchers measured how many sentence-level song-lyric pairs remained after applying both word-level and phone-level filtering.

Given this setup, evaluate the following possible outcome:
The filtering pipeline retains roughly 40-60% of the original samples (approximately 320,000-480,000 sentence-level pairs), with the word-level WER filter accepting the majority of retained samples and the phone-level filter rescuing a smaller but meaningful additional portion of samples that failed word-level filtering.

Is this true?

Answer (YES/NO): NO